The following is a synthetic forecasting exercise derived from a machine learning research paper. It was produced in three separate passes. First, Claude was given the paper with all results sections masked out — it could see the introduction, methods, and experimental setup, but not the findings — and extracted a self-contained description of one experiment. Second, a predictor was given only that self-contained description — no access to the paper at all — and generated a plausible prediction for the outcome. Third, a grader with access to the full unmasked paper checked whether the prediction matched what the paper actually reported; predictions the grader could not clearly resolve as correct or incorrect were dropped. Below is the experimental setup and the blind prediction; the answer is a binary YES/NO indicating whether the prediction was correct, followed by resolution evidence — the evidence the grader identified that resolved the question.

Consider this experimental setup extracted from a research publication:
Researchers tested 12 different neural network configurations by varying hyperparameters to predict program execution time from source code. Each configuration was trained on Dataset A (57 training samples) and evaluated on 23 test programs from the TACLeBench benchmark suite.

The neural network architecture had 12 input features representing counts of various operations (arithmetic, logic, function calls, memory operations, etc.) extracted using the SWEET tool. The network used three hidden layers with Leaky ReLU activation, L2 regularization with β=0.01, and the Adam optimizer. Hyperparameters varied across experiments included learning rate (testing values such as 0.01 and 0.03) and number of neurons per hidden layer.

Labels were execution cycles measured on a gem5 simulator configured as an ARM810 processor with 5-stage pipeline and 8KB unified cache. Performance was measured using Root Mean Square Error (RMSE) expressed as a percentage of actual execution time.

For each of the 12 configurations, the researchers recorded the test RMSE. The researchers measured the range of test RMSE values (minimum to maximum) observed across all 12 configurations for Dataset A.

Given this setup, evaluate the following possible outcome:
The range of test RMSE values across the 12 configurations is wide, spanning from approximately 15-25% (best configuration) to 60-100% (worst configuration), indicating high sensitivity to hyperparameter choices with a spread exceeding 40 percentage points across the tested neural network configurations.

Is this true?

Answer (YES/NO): YES